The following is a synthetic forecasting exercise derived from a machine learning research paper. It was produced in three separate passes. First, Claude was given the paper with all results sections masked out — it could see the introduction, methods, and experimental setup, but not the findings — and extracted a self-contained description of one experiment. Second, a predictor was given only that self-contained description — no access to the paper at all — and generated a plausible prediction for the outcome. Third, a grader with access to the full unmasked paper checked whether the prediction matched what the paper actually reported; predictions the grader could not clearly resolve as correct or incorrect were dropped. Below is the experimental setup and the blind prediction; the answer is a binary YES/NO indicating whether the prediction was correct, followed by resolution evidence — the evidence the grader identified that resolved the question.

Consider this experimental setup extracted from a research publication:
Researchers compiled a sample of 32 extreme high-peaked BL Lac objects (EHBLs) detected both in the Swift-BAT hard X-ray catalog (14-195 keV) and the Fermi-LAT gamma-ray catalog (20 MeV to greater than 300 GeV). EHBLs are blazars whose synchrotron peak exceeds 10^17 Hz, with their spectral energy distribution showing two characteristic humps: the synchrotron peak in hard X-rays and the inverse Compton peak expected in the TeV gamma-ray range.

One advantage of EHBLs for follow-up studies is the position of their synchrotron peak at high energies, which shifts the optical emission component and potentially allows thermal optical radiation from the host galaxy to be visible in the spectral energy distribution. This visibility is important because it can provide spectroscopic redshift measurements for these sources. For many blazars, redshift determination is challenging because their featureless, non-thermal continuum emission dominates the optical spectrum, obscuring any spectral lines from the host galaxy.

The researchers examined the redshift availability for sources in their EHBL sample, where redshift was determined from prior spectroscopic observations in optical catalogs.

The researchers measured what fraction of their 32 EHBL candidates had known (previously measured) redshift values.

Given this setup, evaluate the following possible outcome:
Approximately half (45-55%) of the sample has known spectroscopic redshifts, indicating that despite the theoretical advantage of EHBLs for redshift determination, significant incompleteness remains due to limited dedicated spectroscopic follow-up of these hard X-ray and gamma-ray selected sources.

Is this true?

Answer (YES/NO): NO